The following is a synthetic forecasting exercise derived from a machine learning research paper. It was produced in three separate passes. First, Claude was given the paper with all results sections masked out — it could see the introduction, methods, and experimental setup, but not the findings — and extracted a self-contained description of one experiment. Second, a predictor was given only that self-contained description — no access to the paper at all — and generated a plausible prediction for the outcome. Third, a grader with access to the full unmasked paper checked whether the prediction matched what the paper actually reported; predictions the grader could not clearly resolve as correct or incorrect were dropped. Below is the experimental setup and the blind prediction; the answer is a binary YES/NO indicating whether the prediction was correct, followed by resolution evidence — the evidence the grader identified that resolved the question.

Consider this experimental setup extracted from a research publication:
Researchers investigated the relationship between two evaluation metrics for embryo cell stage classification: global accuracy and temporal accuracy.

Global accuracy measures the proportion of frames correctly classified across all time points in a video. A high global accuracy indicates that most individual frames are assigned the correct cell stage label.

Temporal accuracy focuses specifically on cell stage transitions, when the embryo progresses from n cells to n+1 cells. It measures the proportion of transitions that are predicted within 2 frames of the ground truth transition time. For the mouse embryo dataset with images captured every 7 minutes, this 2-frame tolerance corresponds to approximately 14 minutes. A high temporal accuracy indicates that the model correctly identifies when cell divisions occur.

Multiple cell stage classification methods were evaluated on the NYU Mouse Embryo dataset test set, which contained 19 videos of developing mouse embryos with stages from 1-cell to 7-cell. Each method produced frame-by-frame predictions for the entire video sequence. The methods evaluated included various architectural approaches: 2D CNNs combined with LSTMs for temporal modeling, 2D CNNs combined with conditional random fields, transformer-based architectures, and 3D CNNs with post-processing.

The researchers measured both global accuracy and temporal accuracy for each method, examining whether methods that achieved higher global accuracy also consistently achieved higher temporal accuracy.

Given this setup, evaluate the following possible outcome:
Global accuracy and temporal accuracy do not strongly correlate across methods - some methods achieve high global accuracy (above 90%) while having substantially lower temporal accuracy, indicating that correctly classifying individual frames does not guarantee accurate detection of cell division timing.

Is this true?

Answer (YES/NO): YES